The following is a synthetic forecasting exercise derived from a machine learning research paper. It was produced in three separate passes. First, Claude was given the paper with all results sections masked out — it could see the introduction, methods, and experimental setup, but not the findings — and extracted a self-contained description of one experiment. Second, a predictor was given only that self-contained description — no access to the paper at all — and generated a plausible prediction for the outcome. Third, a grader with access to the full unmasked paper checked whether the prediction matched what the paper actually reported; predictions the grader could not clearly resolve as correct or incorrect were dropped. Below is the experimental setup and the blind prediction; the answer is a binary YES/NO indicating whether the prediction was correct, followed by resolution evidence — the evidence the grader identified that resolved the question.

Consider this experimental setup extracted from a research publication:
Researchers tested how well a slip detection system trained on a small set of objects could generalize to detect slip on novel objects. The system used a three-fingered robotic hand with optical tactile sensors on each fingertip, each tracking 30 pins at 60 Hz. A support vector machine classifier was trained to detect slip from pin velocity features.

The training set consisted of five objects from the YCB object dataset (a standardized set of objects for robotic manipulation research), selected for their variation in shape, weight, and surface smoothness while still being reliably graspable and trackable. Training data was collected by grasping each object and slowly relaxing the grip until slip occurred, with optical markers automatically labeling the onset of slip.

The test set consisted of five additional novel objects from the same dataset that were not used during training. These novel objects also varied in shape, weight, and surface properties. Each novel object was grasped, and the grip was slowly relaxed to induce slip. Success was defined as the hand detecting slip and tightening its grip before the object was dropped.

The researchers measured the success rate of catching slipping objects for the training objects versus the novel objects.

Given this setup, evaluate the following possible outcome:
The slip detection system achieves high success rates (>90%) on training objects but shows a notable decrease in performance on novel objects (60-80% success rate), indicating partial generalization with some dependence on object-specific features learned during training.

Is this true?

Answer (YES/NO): NO